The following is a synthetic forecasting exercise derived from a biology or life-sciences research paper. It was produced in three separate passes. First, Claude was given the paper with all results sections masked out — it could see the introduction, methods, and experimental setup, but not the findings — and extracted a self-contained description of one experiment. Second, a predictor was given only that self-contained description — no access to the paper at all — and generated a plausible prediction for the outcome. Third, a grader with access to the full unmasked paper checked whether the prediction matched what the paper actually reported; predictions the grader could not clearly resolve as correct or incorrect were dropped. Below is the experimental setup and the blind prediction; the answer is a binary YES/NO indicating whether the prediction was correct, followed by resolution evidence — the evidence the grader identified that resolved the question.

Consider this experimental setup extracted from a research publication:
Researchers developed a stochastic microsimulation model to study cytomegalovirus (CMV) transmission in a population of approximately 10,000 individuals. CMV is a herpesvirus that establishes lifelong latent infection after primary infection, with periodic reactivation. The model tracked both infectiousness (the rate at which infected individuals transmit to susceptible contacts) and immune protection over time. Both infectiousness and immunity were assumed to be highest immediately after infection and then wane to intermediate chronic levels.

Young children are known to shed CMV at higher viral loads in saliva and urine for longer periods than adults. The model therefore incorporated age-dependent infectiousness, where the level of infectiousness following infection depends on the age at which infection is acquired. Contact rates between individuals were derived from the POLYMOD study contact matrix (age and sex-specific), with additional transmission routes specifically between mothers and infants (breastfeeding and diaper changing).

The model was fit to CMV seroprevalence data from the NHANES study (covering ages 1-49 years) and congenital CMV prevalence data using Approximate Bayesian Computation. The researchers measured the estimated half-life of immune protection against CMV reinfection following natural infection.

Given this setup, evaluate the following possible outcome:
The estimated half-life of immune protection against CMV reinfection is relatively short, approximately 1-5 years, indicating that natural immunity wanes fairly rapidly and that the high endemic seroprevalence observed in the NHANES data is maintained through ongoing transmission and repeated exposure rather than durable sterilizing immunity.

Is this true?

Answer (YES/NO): NO